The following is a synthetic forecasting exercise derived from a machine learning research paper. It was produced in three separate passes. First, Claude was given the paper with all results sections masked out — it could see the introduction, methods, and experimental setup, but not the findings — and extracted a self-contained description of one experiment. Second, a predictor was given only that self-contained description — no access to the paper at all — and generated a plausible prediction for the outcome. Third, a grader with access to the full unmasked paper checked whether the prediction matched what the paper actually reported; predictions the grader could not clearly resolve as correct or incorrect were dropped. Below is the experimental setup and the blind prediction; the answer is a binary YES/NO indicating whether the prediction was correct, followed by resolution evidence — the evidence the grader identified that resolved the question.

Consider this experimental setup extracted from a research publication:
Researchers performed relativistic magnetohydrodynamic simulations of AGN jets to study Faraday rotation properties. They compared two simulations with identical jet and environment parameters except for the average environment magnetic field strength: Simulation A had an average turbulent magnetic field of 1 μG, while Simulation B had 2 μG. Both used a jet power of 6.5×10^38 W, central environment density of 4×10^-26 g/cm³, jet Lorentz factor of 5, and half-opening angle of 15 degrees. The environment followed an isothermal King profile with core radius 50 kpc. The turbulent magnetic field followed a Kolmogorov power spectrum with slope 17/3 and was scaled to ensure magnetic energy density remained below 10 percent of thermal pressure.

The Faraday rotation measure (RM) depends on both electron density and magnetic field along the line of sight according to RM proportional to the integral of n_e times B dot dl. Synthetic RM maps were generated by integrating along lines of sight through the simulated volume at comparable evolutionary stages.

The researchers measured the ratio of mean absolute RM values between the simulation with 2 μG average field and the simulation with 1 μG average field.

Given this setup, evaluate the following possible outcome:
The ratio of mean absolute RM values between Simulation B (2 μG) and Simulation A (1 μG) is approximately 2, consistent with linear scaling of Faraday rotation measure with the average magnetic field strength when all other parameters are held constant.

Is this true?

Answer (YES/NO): YES